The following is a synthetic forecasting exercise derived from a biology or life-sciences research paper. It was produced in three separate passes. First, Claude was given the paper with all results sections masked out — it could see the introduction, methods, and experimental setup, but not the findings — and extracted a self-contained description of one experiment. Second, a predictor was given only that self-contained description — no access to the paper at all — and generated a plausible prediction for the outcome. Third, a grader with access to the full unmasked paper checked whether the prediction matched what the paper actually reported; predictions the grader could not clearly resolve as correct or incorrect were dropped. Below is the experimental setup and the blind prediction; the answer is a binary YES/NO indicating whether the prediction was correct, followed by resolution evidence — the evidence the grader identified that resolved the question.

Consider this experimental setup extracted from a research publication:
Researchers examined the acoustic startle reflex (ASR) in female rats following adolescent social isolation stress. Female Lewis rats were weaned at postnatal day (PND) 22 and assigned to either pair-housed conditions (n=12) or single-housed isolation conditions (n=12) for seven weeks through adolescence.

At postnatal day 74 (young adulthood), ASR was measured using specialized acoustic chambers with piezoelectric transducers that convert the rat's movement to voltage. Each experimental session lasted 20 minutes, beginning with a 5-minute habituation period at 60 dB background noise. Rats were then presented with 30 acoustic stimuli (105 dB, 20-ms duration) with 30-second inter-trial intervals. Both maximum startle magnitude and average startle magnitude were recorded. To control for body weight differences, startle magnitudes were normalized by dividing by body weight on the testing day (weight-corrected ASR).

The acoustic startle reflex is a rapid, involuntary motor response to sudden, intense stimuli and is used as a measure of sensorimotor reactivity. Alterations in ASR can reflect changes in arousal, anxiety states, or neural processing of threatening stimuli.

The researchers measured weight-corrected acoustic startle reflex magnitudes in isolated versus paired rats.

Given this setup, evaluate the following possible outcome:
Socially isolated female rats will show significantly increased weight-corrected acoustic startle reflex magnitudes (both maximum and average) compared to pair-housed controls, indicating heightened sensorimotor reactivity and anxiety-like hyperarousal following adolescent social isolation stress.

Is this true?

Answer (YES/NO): YES